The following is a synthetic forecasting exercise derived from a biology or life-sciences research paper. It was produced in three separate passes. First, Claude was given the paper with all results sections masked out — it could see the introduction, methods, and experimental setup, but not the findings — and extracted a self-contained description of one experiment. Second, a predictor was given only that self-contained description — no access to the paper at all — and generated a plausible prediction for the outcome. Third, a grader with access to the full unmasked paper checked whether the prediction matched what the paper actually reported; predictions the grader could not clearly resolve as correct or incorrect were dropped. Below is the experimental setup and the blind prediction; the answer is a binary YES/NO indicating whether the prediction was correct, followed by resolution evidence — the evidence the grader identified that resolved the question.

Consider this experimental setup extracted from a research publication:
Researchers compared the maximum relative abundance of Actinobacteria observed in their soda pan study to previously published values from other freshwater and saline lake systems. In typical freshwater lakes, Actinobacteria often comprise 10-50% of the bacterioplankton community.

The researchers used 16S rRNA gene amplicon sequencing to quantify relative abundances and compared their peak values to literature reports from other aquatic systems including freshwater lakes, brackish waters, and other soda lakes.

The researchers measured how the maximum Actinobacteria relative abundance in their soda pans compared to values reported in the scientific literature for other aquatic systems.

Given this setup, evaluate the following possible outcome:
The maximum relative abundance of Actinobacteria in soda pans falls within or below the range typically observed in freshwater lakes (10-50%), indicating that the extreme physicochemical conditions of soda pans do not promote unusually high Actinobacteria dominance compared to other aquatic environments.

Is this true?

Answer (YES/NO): NO